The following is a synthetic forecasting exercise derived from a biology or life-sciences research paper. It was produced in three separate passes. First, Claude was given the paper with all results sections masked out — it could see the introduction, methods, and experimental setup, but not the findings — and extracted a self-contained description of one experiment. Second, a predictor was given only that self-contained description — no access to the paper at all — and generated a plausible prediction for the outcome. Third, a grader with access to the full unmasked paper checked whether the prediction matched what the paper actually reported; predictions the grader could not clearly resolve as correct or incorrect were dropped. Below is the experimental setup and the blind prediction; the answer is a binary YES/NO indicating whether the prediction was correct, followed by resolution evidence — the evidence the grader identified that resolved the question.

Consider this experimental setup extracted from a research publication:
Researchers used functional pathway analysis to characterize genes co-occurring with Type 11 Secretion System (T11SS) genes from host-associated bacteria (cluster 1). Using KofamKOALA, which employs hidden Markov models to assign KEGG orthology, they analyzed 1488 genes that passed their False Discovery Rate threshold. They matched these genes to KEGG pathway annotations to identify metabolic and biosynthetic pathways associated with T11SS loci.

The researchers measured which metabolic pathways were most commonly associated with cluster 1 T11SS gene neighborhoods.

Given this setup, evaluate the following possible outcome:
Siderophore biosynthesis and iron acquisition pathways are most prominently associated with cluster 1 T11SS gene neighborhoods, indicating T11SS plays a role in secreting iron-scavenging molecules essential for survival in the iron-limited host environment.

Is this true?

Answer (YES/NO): NO